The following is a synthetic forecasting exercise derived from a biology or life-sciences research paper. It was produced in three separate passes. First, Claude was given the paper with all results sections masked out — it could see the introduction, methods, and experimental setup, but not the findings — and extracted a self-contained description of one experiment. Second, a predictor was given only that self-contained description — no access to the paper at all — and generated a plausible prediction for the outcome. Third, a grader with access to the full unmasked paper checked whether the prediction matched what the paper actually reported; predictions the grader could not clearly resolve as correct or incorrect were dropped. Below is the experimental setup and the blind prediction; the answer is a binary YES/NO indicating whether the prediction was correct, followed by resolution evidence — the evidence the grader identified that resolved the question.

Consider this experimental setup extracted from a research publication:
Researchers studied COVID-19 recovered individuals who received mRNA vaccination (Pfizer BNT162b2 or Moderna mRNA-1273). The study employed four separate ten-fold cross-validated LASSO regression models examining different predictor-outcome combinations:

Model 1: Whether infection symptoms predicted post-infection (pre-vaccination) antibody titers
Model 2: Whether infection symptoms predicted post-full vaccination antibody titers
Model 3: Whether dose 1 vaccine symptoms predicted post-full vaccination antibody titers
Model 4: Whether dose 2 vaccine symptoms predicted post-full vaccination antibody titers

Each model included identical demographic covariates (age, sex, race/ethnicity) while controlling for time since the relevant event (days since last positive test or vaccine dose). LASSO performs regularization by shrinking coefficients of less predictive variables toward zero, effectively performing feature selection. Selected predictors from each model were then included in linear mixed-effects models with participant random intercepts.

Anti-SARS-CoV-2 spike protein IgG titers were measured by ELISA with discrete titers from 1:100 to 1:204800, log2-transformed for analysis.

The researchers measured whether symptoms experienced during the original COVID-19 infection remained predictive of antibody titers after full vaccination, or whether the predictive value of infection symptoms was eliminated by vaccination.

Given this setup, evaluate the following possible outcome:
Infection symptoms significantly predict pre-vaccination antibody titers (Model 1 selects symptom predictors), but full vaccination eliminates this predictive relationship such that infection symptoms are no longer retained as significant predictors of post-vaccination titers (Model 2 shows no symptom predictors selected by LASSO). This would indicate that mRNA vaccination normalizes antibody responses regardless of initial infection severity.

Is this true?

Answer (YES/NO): NO